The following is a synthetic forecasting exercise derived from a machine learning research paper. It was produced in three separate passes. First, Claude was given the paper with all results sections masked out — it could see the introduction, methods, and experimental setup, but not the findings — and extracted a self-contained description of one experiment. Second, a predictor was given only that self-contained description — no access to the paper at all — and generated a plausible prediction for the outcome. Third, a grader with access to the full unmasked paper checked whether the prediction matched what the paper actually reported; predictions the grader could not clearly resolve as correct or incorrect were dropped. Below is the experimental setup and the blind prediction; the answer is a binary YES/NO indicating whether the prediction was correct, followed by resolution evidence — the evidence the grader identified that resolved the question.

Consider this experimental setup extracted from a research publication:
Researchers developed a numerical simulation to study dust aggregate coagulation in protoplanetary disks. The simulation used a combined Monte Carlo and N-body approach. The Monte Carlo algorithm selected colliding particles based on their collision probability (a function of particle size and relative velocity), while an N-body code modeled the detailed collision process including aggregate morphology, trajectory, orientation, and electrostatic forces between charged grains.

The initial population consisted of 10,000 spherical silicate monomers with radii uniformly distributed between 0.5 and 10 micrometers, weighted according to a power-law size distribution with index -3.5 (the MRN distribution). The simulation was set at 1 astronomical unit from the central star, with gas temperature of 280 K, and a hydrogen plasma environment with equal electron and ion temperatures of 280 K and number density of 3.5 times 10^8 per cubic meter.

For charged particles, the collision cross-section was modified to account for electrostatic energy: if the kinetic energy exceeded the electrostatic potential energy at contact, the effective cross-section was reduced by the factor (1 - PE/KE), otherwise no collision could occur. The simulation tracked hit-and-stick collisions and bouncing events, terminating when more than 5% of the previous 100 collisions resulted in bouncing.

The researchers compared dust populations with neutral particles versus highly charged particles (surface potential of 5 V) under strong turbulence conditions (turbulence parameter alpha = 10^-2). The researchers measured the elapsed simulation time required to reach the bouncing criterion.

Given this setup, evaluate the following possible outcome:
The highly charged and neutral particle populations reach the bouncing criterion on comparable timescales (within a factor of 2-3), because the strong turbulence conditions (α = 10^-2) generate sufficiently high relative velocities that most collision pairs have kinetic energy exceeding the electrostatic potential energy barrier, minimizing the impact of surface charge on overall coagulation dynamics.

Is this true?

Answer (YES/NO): NO